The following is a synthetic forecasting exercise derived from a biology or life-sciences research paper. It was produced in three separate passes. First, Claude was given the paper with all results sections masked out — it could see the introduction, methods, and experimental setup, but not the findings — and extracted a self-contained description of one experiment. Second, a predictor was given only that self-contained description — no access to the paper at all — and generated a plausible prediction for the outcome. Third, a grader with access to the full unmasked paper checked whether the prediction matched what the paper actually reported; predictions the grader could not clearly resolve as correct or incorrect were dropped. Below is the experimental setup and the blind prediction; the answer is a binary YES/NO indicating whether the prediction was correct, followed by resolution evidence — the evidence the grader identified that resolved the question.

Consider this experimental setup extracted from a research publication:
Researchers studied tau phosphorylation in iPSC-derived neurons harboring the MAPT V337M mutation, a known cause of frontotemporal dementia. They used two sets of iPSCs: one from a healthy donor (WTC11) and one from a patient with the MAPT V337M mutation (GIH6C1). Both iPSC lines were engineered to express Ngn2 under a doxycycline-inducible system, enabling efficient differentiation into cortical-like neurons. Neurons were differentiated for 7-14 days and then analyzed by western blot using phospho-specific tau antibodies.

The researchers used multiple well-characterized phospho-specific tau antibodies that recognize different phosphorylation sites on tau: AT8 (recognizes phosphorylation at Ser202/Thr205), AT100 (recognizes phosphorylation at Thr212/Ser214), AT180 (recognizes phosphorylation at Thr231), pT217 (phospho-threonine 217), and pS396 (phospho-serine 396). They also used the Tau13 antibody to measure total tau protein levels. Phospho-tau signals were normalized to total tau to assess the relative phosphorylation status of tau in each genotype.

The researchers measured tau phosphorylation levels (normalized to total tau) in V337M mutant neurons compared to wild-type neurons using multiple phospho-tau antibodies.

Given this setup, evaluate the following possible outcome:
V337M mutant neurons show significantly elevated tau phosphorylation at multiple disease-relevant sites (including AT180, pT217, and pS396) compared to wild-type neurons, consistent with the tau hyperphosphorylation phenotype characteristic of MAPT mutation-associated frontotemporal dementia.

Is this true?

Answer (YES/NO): NO